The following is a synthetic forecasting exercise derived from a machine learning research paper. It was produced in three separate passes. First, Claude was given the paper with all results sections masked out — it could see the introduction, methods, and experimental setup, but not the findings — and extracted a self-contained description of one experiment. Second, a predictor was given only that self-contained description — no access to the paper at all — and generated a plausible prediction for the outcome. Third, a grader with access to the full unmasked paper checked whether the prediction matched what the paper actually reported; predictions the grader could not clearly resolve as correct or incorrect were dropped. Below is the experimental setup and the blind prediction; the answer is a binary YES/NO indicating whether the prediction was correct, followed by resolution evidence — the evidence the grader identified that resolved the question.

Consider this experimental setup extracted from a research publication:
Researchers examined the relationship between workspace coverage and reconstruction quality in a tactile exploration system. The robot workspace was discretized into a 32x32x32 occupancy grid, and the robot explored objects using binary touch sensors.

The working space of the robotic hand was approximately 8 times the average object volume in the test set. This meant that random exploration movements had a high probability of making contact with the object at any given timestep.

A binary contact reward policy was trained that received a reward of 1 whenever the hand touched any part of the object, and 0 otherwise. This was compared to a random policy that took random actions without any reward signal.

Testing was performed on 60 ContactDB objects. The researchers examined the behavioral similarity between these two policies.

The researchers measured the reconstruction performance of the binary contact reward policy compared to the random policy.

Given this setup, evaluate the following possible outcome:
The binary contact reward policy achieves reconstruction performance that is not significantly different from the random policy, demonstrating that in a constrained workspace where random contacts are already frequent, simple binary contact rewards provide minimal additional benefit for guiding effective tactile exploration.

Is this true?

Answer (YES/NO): YES